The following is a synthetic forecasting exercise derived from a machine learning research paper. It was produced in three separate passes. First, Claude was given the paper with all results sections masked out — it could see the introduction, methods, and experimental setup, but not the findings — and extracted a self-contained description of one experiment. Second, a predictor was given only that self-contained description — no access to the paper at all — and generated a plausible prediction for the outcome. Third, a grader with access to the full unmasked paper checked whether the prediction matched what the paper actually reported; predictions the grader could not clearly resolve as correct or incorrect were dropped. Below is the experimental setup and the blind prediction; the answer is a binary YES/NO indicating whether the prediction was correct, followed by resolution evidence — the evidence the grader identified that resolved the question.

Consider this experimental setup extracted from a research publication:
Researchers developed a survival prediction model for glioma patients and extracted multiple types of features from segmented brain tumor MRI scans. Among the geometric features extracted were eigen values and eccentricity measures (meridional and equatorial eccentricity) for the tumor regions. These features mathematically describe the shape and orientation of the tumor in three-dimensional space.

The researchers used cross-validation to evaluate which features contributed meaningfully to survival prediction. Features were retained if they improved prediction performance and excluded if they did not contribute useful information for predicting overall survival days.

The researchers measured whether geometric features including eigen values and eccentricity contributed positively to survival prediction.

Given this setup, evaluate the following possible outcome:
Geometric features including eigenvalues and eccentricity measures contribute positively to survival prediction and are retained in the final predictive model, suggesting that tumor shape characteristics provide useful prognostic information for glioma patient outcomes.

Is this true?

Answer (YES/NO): NO